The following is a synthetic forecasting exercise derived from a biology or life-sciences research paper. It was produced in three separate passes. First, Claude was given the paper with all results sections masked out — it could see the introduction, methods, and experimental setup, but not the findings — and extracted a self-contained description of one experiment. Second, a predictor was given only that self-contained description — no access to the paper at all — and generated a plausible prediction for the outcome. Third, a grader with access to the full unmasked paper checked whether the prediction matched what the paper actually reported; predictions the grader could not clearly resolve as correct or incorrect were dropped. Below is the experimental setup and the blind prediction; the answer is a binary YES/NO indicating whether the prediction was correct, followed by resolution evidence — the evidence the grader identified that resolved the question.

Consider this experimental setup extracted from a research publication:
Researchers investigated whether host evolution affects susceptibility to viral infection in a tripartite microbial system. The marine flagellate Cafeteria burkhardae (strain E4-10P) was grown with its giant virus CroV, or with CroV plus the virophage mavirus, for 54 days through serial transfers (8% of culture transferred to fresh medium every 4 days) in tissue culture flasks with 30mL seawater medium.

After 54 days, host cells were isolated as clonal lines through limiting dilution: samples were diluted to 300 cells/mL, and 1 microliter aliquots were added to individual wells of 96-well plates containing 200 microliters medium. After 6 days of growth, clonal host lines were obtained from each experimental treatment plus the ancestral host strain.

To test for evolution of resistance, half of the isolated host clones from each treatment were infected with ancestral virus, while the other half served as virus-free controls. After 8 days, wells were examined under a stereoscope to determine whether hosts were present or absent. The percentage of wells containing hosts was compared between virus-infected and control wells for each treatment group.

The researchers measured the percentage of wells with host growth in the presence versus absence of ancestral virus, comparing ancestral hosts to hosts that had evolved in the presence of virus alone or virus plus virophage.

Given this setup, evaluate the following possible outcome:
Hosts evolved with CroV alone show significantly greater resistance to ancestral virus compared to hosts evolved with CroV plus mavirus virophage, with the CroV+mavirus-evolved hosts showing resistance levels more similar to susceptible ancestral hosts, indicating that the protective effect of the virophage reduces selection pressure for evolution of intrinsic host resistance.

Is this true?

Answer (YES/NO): NO